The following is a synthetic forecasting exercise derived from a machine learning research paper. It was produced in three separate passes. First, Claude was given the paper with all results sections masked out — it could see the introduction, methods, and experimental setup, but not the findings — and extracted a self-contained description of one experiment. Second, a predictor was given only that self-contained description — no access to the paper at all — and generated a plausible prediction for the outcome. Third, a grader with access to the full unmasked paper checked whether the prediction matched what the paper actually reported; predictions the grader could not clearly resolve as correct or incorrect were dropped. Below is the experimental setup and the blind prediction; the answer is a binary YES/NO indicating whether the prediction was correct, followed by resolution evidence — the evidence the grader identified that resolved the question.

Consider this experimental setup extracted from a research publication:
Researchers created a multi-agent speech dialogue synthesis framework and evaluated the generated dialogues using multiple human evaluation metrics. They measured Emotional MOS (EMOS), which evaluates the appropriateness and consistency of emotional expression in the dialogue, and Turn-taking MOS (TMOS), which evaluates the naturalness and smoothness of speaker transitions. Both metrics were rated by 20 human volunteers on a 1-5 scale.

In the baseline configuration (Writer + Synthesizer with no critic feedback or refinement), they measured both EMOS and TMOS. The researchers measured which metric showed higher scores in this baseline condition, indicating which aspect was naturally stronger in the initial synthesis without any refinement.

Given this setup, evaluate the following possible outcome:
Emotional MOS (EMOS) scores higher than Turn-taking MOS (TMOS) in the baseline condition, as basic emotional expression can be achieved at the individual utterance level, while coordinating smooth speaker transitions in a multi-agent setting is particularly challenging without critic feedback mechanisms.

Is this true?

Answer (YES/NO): YES